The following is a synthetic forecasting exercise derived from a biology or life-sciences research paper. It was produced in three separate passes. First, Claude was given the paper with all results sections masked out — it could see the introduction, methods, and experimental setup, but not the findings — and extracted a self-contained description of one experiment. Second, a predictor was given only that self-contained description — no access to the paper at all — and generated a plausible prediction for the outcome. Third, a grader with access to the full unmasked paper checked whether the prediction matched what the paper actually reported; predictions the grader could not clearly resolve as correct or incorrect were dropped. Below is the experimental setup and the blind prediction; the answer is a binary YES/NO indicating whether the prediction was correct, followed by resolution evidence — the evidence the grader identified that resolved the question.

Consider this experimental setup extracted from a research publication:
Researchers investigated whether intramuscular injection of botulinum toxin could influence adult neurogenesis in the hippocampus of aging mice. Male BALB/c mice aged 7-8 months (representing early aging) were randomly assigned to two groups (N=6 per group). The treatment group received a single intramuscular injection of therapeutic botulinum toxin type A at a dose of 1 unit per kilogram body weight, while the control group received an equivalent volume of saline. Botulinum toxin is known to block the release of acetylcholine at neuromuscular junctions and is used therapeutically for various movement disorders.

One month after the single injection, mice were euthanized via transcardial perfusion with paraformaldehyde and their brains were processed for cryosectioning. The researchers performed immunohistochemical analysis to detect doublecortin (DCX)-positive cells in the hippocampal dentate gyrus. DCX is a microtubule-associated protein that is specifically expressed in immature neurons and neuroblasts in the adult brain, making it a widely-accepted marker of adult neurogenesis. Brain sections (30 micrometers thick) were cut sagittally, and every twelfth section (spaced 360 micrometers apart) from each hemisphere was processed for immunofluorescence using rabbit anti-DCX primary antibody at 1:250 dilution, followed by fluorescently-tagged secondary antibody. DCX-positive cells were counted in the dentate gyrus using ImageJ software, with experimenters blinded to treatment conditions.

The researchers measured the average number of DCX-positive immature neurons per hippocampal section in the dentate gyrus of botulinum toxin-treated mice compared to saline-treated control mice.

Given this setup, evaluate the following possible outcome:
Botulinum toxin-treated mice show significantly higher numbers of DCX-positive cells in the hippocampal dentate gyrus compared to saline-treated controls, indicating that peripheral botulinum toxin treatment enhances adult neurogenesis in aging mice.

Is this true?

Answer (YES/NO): YES